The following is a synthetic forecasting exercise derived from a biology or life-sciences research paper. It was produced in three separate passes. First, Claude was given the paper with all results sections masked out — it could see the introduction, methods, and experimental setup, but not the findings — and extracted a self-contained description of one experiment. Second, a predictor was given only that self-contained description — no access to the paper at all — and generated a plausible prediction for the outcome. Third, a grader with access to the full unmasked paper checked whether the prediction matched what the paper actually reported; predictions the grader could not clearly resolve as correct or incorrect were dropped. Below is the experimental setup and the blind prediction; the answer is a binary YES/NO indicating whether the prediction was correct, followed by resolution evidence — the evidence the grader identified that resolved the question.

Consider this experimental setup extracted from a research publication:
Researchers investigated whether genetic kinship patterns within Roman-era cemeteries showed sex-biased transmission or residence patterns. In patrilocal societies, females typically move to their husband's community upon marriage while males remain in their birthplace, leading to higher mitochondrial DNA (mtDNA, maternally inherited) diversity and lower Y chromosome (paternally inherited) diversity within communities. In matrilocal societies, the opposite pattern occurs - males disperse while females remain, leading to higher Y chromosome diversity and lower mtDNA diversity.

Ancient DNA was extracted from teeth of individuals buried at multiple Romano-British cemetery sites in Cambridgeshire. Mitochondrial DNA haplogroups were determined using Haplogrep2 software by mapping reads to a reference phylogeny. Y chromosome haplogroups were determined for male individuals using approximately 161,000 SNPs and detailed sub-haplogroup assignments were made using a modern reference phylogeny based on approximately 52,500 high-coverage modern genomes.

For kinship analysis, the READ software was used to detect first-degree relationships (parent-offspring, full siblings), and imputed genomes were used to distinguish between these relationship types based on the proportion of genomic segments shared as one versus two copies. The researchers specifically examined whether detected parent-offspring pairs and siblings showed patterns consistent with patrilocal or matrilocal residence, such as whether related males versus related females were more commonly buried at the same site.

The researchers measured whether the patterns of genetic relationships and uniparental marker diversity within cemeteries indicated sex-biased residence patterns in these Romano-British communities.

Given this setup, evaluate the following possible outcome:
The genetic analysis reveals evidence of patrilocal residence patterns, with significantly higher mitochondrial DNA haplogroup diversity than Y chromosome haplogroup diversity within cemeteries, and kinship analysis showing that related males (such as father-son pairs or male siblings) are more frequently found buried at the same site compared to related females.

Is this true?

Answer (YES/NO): NO